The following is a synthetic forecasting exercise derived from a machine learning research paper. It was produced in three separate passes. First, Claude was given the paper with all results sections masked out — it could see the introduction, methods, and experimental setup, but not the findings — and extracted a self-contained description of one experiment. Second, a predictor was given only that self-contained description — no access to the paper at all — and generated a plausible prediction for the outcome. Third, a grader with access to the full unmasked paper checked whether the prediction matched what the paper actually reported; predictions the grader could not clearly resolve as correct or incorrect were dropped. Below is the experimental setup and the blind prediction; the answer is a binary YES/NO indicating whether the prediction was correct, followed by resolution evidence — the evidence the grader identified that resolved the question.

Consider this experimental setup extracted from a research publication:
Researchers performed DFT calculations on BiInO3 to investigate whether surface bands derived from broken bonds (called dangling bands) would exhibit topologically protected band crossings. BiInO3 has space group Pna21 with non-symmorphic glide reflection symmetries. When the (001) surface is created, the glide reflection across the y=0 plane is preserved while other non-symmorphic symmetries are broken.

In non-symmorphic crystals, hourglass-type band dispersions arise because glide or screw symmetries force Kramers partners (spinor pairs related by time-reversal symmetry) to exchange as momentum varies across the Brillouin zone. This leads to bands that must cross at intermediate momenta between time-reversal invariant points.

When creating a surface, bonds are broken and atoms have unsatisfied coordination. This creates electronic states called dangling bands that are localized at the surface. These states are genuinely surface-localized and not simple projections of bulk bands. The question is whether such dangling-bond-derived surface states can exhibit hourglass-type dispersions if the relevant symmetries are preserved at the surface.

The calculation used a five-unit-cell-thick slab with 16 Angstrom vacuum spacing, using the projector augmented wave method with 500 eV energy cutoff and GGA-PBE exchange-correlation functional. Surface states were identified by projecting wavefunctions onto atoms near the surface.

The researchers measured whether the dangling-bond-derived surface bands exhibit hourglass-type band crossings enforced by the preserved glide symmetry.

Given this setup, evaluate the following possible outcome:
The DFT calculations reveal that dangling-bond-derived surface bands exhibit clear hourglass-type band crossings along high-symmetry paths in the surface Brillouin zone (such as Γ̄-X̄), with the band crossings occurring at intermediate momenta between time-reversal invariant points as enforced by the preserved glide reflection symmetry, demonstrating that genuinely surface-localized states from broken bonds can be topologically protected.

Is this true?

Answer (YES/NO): YES